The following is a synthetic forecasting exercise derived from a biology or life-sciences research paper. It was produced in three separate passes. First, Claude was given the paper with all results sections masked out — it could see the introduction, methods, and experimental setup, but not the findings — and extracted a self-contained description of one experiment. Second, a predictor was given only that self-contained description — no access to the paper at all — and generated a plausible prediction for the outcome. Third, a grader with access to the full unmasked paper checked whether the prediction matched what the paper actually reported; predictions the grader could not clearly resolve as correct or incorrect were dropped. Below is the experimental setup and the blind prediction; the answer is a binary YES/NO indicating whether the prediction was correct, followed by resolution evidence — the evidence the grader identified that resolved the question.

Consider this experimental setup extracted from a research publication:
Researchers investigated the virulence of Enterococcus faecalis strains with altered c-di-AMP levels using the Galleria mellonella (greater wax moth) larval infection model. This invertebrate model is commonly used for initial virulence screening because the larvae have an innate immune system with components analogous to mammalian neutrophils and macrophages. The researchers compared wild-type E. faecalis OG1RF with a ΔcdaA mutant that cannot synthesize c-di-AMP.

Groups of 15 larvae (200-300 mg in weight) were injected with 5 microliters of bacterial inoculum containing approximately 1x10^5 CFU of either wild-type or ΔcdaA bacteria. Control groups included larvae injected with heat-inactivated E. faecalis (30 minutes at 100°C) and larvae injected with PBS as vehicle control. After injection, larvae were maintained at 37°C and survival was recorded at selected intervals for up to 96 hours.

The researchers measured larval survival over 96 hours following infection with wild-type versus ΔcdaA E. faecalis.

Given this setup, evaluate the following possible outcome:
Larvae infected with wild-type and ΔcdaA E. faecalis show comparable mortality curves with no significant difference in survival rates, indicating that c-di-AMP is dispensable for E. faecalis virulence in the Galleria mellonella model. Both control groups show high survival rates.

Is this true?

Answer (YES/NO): NO